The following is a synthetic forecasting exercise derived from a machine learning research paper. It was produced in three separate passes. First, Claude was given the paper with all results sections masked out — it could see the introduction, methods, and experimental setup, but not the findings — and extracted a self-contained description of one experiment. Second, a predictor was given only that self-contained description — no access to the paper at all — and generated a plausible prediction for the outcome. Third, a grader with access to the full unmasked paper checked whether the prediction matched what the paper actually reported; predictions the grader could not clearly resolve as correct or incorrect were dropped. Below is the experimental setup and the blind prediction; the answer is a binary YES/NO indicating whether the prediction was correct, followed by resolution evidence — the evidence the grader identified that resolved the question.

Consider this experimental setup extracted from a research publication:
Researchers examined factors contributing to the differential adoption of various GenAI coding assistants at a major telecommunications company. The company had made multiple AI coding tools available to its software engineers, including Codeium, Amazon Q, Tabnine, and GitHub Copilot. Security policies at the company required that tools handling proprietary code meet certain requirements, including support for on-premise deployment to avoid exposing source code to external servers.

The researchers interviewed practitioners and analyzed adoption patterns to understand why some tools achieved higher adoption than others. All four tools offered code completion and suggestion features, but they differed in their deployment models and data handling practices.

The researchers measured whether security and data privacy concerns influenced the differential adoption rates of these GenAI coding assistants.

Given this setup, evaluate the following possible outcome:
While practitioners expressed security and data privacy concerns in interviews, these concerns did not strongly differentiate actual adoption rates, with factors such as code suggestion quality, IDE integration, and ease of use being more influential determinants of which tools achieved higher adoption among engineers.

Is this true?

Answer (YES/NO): NO